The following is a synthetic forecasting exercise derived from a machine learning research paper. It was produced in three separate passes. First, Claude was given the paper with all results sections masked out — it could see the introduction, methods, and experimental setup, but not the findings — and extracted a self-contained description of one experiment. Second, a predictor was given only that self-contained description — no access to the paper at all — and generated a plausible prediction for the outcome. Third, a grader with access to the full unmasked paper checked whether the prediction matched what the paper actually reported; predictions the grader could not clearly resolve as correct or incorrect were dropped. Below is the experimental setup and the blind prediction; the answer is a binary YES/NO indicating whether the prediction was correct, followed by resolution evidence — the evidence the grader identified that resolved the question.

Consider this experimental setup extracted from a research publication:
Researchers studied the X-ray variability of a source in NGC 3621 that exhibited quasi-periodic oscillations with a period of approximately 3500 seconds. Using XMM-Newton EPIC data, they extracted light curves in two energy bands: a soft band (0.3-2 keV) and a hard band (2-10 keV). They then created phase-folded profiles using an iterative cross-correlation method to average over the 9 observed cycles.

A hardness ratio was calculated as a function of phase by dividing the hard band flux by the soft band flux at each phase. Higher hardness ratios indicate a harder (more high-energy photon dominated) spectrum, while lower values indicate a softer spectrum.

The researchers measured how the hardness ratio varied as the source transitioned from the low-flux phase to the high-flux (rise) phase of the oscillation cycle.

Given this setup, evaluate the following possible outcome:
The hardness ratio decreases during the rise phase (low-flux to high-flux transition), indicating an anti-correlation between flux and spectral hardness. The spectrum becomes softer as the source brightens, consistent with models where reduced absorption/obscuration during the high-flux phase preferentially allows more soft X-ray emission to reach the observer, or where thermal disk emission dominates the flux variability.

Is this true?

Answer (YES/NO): NO